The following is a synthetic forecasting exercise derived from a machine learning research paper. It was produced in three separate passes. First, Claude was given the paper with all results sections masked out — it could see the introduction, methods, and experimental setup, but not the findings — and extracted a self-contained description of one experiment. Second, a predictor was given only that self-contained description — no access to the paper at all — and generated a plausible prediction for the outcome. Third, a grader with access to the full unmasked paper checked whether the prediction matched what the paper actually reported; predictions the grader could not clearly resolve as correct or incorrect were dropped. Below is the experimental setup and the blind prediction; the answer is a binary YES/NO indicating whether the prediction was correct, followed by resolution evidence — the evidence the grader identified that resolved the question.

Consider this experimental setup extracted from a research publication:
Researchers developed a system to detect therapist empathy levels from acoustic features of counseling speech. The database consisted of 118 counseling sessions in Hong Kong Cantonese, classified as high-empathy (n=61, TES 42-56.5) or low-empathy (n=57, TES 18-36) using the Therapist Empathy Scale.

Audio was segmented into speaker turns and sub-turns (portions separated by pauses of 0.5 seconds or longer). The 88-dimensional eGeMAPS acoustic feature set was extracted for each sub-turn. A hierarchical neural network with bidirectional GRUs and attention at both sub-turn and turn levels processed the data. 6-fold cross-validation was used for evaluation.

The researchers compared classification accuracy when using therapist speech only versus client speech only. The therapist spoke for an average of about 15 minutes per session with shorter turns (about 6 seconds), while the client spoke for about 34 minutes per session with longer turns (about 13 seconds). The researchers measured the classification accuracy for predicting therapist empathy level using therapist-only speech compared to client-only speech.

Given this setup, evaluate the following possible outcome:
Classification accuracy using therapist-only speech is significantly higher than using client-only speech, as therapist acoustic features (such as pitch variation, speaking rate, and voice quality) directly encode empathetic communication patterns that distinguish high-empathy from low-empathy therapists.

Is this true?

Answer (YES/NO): NO